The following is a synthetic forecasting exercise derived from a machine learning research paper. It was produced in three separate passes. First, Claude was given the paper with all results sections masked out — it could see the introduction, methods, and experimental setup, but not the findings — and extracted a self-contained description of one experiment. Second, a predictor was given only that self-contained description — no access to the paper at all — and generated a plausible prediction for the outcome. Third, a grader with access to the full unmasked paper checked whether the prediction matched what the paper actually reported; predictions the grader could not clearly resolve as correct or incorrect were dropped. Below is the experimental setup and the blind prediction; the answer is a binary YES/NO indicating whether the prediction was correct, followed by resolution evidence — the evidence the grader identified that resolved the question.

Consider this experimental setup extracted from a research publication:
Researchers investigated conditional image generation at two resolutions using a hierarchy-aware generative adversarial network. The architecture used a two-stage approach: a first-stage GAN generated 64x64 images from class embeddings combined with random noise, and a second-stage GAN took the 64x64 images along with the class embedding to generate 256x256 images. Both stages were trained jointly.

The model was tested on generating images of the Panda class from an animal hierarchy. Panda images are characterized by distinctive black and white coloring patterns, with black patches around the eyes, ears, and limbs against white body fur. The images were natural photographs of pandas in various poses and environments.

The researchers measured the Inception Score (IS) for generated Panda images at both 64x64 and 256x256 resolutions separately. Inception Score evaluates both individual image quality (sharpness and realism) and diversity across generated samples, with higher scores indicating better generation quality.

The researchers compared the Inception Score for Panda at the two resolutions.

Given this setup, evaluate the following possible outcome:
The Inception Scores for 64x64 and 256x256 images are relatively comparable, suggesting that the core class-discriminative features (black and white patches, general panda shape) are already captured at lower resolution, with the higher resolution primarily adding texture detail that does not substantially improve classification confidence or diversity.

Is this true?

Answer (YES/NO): NO